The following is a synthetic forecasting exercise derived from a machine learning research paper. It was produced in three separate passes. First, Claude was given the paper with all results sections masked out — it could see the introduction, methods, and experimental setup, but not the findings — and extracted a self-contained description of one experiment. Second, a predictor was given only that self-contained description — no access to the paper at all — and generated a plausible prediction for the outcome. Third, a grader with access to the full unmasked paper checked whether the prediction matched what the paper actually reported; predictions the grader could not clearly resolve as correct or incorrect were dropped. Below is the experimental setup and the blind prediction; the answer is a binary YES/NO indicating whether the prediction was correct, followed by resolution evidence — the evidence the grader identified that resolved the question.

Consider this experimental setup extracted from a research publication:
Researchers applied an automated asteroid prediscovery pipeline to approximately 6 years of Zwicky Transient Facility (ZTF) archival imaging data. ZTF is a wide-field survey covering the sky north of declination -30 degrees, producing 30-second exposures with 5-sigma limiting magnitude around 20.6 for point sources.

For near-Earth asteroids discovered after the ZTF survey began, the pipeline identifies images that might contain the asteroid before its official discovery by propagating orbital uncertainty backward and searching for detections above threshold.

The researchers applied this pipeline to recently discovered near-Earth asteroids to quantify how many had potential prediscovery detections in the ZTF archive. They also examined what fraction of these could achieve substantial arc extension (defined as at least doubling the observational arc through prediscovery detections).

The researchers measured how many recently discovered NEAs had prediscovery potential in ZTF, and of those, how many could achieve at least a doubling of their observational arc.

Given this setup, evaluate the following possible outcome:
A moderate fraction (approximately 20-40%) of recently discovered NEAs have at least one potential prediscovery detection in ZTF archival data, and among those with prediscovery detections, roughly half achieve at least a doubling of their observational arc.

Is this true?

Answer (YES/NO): NO